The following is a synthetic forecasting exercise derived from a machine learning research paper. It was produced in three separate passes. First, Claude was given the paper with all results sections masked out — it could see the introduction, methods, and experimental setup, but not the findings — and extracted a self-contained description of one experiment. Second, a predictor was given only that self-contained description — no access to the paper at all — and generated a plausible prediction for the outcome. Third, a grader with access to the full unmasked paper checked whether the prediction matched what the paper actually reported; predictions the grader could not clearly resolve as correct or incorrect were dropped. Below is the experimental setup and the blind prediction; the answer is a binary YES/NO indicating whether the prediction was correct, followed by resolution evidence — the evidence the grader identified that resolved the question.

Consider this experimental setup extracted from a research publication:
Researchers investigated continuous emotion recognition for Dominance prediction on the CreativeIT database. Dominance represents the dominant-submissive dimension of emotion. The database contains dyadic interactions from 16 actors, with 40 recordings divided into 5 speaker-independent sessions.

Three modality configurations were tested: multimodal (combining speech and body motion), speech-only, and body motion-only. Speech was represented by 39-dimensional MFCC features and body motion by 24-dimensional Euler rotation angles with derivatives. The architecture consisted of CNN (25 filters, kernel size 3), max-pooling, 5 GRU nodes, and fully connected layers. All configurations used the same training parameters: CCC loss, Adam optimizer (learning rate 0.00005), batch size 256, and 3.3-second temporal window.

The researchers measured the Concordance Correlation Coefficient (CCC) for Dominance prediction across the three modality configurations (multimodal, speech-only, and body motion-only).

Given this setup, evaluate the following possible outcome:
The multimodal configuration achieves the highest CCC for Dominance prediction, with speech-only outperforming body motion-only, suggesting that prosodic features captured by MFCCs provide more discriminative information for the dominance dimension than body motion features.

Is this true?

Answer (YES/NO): NO